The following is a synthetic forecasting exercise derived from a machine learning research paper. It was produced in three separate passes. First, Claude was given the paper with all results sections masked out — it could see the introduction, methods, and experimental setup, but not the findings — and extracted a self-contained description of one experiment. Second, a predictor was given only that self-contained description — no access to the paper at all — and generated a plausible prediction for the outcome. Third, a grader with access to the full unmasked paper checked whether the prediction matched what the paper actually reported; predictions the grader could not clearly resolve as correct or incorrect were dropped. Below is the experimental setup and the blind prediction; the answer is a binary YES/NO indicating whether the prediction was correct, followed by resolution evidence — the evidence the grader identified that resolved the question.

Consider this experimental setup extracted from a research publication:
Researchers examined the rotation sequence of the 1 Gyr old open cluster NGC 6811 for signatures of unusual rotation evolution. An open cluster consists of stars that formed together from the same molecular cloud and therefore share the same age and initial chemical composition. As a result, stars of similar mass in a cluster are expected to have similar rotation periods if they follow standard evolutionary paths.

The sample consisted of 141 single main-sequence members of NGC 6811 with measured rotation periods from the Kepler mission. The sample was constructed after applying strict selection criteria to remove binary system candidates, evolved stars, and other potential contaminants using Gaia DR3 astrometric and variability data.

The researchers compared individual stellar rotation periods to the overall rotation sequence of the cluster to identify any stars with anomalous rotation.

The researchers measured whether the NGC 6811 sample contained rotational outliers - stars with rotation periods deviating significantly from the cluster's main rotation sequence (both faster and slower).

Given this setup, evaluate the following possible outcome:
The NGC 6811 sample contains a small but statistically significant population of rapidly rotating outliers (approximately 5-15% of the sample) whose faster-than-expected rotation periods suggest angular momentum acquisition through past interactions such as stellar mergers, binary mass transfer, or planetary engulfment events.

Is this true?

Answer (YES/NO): NO